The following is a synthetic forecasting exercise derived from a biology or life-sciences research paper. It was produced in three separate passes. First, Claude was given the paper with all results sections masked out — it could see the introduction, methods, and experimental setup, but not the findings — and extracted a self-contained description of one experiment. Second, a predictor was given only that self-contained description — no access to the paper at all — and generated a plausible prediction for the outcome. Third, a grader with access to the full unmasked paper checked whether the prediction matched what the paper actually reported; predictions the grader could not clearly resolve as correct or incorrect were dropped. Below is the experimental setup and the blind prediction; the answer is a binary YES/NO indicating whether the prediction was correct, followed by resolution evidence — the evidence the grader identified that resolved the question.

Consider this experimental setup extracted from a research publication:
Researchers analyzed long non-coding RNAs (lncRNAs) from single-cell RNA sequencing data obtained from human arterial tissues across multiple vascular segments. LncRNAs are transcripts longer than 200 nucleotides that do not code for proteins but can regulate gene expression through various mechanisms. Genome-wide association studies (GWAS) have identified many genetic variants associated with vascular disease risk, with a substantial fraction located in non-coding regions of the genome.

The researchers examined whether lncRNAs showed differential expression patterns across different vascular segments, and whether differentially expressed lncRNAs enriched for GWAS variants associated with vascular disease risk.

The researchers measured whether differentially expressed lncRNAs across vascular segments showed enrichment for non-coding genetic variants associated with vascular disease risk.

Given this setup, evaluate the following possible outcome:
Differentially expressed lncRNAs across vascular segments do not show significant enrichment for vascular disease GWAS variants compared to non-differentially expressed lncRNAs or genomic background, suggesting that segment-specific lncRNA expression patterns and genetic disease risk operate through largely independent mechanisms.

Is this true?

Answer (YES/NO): NO